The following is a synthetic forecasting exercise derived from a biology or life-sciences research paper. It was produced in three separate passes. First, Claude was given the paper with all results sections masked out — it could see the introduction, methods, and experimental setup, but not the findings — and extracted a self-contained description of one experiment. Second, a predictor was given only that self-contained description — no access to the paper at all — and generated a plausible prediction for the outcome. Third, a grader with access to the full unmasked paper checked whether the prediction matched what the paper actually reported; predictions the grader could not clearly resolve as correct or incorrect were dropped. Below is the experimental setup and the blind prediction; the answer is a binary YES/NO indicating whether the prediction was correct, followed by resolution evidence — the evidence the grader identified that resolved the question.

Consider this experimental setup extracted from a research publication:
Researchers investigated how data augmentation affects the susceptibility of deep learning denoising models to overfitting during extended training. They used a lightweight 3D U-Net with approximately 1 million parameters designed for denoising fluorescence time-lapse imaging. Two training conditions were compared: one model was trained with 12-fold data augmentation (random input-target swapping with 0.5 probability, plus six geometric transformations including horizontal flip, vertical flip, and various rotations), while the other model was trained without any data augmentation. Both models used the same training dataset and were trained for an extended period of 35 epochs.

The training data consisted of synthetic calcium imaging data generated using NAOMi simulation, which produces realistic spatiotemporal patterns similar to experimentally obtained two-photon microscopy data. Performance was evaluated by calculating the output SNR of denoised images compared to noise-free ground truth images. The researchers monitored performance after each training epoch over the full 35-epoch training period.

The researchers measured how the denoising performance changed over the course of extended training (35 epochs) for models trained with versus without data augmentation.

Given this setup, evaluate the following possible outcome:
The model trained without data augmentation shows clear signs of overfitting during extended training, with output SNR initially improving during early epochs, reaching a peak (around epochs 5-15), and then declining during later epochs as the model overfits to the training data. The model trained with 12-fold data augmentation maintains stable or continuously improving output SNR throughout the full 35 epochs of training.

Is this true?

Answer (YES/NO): YES